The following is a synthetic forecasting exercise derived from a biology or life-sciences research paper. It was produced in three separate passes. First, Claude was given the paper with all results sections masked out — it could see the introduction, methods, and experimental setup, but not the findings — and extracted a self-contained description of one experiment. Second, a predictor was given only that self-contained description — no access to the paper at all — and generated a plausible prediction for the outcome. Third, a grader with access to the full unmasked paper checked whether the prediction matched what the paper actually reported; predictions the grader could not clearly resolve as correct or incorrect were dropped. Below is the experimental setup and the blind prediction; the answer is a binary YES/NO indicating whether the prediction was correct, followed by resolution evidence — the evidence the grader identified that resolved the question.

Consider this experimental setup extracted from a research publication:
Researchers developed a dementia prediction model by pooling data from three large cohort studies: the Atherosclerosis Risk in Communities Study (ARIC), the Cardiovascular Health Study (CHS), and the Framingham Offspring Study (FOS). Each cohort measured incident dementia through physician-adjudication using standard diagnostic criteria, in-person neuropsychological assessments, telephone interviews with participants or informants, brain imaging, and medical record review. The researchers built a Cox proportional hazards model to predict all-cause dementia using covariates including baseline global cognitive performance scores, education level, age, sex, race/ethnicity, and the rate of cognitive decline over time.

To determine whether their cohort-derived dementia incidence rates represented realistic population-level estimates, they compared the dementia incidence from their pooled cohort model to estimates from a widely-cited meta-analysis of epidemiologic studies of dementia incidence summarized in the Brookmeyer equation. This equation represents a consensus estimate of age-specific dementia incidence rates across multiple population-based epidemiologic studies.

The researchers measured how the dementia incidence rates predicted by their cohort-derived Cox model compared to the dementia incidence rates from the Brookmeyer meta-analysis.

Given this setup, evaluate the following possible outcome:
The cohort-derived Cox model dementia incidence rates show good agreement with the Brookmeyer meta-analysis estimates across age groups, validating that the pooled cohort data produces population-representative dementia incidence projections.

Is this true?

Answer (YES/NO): NO